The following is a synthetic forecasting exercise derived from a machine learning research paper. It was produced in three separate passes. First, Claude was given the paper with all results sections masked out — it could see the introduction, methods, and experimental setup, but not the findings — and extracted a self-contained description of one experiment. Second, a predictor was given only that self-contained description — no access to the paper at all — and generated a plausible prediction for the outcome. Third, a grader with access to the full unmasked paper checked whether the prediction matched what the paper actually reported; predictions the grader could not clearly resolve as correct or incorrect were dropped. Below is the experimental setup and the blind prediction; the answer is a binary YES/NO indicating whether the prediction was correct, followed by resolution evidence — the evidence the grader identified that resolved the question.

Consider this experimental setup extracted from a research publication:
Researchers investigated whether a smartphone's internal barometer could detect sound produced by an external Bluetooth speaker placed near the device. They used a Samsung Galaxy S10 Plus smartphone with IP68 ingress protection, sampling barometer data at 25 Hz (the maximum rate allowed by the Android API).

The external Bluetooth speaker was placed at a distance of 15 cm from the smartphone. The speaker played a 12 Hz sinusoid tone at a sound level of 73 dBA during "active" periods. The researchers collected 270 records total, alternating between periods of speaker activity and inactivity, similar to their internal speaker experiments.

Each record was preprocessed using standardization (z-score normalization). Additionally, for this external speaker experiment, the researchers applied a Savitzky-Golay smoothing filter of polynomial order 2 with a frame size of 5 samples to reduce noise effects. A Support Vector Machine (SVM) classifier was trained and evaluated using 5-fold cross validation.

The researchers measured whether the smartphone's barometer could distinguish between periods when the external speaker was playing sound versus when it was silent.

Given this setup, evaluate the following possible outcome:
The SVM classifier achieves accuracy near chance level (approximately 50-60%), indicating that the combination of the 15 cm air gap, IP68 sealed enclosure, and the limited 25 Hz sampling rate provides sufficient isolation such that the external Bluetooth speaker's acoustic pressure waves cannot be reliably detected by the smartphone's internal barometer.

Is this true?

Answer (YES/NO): NO